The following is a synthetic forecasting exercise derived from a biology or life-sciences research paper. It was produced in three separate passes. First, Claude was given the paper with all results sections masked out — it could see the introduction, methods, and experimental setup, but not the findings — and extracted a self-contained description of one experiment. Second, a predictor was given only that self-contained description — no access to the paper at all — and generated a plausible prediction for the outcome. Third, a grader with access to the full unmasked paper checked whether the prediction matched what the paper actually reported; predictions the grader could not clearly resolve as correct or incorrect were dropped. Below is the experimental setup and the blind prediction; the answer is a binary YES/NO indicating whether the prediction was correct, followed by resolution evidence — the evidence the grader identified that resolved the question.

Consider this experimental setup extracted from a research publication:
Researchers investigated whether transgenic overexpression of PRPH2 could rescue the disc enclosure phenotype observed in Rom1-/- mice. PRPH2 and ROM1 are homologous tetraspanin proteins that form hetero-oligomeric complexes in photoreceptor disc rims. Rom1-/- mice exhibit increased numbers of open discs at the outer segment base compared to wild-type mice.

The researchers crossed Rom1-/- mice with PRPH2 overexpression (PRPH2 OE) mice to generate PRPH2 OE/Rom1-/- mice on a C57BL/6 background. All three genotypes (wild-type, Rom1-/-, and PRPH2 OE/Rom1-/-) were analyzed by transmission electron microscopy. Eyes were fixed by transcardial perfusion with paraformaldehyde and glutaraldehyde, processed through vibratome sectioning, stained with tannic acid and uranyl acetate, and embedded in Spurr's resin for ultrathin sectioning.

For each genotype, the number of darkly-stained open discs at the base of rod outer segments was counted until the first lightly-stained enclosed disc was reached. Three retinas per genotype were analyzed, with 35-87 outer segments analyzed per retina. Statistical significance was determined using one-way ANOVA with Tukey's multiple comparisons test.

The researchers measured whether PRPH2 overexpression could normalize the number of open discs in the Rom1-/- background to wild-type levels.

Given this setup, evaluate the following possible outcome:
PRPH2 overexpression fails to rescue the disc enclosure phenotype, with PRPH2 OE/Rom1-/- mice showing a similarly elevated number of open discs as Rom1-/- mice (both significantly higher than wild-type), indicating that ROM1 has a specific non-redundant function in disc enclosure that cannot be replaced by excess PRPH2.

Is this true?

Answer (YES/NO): NO